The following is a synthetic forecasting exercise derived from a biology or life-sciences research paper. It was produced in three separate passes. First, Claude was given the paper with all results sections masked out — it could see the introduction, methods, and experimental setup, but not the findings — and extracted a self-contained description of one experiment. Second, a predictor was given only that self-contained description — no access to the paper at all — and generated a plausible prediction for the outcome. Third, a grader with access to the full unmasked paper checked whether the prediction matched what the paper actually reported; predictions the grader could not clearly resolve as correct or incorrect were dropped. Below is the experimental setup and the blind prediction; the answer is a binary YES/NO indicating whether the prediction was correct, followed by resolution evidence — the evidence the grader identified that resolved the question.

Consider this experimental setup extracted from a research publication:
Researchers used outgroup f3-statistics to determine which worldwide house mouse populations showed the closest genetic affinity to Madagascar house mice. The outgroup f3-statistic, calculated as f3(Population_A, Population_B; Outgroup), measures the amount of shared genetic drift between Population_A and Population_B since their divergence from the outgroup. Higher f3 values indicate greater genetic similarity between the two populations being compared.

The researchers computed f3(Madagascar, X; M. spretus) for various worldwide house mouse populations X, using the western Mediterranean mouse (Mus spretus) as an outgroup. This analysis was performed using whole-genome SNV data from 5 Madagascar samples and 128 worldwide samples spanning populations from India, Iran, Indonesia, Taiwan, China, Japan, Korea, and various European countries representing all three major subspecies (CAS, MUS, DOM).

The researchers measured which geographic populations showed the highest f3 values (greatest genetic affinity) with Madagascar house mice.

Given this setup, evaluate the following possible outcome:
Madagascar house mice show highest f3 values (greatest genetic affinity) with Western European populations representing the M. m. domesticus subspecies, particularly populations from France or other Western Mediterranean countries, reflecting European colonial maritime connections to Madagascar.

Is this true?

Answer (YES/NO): NO